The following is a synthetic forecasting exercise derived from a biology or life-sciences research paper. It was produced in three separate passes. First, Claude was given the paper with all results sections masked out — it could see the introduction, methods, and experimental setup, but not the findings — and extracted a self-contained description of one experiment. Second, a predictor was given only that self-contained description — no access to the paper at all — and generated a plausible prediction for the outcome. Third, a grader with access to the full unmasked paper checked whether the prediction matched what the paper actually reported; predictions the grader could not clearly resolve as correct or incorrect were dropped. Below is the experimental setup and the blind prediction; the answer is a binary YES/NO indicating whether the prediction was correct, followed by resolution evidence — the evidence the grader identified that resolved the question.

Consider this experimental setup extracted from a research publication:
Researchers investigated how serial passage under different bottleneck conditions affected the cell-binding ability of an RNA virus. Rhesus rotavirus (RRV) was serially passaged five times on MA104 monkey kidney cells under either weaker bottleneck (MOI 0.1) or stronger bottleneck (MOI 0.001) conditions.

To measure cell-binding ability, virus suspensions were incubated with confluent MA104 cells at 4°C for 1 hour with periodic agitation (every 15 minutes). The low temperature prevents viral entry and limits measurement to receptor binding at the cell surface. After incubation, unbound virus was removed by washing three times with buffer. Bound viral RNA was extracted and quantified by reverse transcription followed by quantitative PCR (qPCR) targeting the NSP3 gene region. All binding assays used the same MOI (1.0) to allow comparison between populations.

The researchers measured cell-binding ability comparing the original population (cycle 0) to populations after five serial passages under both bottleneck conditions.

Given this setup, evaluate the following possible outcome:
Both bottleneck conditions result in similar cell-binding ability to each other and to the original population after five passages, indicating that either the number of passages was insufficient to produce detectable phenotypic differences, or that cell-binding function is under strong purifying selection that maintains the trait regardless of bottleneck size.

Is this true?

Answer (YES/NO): YES